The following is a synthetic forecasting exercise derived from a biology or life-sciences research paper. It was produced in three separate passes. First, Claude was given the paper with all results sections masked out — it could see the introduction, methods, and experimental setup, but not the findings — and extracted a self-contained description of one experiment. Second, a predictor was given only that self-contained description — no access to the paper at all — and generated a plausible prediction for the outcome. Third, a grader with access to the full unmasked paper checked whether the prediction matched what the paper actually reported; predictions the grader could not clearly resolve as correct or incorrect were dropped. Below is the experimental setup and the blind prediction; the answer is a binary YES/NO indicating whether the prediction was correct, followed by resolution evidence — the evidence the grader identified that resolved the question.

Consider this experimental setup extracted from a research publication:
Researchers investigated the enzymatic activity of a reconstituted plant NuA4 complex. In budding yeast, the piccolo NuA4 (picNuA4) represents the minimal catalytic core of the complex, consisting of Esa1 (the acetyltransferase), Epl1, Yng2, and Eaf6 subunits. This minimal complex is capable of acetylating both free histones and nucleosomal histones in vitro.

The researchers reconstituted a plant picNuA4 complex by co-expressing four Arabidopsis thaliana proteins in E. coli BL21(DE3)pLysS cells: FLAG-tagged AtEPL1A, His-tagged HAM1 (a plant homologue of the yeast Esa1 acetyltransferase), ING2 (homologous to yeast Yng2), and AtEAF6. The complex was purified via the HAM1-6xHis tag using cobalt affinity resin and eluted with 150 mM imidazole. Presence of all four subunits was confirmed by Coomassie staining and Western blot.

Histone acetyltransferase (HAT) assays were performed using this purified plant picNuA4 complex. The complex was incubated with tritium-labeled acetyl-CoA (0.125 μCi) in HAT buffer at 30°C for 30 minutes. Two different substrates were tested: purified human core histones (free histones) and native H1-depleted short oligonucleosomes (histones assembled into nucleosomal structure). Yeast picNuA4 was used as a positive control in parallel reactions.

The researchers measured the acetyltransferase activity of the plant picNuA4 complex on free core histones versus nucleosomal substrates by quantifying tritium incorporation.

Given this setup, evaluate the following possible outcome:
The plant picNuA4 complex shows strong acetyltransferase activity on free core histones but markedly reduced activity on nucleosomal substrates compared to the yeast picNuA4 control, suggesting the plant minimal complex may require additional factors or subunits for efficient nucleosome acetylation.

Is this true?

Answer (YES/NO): NO